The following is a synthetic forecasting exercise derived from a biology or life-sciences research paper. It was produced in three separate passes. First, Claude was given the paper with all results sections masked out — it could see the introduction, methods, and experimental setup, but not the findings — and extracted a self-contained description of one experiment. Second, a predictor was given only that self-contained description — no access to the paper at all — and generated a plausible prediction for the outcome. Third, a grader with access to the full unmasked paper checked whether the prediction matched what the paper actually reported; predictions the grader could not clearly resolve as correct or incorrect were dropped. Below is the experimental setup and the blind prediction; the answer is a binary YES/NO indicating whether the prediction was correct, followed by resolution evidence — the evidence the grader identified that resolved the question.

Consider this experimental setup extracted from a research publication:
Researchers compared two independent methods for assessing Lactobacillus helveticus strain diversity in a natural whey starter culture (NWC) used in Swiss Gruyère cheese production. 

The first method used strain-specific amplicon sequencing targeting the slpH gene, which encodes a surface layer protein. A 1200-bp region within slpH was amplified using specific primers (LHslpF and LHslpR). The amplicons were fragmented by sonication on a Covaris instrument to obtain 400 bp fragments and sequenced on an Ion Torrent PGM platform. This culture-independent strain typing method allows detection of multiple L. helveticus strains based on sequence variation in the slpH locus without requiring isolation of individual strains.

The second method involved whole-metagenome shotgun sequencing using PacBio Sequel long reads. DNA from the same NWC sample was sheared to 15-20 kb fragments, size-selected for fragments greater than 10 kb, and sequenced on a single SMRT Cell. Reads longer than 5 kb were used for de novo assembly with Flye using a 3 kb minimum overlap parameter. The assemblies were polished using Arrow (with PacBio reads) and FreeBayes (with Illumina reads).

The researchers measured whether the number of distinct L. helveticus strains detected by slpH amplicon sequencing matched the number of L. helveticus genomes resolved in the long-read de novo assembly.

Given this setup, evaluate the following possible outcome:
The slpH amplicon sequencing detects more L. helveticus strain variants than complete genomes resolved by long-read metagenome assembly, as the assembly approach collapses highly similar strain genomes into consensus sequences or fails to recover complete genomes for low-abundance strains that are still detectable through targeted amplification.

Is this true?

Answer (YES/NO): NO